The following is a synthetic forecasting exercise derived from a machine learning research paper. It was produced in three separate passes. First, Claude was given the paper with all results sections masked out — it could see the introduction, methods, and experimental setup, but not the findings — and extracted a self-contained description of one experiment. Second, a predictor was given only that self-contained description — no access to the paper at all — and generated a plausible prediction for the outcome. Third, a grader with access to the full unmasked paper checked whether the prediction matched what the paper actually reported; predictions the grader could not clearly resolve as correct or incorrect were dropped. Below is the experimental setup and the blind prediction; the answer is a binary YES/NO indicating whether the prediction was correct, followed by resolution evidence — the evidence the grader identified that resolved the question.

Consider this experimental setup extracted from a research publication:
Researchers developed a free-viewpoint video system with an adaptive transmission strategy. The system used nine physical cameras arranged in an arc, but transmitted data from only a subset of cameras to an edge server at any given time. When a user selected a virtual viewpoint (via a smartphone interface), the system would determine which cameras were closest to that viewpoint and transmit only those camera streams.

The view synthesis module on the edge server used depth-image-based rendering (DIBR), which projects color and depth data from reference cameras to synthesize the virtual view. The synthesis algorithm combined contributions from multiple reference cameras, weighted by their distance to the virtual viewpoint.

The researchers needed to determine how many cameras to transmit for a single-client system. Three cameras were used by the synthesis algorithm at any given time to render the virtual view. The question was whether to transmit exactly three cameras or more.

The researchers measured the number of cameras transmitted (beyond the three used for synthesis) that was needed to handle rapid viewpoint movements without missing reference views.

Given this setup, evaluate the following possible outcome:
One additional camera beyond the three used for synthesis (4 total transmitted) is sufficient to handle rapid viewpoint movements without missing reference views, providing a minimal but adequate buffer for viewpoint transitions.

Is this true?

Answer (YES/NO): NO